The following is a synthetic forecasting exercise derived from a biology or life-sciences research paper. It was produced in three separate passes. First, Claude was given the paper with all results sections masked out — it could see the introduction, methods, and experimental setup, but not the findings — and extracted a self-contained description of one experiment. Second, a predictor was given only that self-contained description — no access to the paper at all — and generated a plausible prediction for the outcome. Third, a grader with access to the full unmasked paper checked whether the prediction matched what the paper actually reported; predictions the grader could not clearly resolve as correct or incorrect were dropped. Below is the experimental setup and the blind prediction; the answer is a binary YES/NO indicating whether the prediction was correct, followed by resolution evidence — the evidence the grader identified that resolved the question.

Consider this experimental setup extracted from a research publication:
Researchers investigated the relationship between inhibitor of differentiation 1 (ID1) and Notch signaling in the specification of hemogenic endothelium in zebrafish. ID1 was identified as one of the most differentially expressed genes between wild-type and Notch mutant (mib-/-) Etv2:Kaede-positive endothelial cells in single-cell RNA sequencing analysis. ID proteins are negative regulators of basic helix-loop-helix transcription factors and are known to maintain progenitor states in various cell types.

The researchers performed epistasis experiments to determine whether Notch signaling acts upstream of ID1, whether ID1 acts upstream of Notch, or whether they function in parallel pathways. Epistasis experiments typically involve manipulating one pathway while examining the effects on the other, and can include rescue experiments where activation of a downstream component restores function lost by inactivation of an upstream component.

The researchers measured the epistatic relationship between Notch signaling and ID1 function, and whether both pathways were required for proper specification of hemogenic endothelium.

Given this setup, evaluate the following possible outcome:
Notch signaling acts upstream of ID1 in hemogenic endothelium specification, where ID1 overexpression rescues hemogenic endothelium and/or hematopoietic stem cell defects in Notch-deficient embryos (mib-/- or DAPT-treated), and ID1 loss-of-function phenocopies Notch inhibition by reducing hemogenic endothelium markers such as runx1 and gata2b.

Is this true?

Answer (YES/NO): NO